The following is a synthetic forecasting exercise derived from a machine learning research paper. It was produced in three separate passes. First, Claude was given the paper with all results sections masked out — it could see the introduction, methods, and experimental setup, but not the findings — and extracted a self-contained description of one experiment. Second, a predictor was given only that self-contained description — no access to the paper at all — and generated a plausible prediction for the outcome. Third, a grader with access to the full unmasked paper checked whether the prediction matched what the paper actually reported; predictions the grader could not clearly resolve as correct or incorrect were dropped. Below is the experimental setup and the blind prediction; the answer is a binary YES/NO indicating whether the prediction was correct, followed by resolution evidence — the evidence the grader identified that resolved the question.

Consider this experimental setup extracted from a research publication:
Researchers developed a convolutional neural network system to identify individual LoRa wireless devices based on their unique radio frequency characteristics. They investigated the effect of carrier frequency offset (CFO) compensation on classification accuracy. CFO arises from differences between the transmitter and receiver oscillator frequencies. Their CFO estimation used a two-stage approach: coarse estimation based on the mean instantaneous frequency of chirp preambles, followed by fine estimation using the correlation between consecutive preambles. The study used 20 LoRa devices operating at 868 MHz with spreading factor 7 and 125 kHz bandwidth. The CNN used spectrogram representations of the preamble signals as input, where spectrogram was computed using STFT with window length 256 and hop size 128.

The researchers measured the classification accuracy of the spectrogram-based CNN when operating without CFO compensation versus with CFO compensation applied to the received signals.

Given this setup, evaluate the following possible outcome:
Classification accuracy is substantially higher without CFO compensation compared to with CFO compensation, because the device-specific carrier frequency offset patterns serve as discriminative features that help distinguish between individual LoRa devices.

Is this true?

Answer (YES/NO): NO